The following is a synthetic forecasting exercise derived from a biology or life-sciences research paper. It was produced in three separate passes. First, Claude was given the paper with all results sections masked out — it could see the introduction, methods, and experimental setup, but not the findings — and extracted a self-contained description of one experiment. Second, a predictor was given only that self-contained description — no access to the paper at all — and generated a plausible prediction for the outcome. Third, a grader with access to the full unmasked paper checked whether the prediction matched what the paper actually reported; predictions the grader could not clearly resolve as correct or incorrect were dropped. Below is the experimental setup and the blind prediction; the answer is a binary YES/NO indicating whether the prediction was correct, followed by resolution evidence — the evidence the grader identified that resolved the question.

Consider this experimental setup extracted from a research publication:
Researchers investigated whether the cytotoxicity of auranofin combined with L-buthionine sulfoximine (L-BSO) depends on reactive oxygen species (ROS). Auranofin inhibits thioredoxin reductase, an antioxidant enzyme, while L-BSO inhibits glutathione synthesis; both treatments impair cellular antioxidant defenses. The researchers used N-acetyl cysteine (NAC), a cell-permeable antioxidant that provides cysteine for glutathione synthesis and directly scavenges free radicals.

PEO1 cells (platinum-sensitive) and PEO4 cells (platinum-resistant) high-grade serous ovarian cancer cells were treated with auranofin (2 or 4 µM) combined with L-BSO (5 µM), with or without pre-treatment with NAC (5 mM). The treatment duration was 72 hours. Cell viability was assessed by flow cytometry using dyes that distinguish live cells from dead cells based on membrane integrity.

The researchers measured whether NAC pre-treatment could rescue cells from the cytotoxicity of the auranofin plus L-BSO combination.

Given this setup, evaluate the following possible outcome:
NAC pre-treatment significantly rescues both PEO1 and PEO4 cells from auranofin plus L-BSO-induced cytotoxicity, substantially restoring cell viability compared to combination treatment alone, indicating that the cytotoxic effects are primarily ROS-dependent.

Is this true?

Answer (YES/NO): YES